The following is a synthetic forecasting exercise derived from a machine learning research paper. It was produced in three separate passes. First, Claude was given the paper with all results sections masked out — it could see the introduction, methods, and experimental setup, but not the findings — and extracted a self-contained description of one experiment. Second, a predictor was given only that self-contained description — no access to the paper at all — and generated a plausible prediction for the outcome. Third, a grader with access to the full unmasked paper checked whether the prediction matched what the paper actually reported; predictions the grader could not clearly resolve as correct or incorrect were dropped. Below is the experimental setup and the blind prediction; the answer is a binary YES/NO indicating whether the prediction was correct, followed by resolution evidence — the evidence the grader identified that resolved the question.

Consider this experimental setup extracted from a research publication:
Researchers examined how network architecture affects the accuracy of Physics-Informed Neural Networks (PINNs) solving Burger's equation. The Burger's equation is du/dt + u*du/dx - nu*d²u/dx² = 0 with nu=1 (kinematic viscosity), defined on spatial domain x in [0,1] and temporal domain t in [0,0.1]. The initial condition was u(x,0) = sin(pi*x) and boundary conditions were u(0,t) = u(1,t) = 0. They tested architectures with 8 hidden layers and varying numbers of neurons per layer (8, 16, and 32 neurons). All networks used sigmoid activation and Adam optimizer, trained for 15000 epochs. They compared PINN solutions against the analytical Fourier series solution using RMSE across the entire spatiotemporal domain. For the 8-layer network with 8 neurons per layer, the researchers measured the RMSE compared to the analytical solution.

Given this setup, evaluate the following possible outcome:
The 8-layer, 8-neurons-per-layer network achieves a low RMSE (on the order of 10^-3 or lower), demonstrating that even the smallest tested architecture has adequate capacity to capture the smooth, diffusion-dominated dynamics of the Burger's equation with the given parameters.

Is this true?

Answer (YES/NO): NO